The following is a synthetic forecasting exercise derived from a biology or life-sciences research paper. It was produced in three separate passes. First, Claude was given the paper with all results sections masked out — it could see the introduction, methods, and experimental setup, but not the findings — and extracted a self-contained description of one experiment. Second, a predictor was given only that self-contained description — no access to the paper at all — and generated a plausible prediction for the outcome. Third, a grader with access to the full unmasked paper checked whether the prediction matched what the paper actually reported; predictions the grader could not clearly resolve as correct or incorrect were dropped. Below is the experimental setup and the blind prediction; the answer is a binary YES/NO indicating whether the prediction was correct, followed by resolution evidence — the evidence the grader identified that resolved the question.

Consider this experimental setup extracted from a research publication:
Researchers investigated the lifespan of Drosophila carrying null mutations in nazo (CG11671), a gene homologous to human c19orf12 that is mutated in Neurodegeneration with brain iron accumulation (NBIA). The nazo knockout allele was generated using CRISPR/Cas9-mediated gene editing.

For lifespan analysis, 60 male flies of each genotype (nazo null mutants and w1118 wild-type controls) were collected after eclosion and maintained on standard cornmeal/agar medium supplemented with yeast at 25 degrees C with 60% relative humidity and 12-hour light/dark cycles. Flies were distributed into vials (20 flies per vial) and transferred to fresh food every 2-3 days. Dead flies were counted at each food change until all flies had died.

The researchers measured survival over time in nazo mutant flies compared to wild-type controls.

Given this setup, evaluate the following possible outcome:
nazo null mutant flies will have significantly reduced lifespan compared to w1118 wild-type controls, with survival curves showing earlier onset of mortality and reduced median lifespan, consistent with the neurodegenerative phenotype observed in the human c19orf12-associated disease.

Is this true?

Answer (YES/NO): YES